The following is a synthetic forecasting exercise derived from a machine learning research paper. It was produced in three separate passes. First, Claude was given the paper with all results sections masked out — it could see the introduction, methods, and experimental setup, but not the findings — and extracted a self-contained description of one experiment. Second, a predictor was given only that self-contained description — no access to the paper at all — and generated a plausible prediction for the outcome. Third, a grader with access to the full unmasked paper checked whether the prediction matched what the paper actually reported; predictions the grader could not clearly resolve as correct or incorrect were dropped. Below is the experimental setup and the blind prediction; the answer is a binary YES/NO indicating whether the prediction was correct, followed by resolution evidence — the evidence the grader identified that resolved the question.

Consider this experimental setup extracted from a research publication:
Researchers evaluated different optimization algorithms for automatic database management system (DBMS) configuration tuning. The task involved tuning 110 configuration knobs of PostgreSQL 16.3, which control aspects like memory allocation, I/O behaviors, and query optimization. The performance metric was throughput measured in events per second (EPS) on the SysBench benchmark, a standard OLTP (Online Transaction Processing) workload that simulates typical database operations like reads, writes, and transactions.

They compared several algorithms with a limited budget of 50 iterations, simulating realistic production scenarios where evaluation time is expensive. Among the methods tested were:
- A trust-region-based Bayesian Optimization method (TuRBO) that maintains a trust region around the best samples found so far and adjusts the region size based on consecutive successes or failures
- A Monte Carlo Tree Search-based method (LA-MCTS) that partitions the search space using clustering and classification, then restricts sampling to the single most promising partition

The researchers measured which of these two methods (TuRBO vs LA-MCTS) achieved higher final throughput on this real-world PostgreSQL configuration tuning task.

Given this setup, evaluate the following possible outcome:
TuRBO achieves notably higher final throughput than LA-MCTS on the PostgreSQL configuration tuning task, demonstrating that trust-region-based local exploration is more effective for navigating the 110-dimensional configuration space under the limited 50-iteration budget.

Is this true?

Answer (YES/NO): NO